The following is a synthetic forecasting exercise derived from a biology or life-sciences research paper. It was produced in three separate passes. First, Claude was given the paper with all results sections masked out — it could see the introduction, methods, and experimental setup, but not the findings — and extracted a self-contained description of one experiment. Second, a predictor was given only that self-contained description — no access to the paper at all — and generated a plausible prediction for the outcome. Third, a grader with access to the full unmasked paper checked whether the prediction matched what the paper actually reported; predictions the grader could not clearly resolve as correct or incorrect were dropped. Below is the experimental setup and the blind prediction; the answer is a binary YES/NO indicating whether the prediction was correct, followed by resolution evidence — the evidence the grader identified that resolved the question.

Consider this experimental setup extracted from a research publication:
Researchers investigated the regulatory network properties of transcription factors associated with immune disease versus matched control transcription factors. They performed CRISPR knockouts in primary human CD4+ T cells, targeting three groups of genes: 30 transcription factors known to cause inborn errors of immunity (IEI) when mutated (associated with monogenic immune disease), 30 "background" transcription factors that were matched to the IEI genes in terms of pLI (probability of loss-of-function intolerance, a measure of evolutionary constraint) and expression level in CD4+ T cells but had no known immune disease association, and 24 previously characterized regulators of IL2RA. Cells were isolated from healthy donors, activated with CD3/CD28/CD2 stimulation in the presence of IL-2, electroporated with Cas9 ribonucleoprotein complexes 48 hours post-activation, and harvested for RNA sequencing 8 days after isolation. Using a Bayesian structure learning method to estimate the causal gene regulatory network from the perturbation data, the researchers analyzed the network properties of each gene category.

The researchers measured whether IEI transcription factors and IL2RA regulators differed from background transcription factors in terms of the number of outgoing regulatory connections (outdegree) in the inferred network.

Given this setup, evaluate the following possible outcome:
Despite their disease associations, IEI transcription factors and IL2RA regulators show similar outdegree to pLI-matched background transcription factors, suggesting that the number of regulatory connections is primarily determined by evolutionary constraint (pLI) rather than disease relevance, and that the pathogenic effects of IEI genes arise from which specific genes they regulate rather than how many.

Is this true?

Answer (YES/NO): NO